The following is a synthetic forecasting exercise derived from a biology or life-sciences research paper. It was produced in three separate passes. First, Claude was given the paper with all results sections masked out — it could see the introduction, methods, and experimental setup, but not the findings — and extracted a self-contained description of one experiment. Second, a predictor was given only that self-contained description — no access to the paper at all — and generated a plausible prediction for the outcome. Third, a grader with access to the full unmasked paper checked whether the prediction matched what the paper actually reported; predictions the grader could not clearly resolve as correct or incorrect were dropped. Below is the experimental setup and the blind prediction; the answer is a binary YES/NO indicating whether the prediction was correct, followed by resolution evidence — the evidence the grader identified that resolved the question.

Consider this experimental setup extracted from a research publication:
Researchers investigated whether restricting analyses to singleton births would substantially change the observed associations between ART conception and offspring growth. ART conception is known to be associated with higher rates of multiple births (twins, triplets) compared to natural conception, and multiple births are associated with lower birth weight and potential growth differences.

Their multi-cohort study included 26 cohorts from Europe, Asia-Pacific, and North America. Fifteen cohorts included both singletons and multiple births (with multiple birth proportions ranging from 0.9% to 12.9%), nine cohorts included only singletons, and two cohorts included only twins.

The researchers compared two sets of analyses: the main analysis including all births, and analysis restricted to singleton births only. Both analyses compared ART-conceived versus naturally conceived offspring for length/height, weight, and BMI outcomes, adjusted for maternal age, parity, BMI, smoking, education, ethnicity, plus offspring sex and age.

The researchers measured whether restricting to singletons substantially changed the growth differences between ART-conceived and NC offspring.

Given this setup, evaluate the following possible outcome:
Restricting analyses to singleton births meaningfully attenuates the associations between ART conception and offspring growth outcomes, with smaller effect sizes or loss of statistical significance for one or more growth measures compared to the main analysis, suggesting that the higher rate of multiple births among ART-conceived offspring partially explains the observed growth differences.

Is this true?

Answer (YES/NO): NO